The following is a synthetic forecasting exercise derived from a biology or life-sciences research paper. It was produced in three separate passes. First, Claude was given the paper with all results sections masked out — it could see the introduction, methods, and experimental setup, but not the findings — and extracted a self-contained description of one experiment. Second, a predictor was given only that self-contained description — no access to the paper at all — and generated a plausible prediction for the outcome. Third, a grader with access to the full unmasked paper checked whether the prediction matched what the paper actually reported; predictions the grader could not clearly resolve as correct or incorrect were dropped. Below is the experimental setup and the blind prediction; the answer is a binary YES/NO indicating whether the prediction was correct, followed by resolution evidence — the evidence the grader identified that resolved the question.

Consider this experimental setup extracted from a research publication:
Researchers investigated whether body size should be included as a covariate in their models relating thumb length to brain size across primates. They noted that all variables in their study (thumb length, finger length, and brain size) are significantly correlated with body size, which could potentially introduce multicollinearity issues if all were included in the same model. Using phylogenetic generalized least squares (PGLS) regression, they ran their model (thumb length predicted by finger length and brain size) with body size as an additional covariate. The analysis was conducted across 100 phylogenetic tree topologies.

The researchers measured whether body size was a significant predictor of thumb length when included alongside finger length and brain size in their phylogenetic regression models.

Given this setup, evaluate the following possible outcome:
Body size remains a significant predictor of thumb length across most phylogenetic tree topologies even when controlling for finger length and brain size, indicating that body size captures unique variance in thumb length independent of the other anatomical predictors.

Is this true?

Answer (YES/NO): NO